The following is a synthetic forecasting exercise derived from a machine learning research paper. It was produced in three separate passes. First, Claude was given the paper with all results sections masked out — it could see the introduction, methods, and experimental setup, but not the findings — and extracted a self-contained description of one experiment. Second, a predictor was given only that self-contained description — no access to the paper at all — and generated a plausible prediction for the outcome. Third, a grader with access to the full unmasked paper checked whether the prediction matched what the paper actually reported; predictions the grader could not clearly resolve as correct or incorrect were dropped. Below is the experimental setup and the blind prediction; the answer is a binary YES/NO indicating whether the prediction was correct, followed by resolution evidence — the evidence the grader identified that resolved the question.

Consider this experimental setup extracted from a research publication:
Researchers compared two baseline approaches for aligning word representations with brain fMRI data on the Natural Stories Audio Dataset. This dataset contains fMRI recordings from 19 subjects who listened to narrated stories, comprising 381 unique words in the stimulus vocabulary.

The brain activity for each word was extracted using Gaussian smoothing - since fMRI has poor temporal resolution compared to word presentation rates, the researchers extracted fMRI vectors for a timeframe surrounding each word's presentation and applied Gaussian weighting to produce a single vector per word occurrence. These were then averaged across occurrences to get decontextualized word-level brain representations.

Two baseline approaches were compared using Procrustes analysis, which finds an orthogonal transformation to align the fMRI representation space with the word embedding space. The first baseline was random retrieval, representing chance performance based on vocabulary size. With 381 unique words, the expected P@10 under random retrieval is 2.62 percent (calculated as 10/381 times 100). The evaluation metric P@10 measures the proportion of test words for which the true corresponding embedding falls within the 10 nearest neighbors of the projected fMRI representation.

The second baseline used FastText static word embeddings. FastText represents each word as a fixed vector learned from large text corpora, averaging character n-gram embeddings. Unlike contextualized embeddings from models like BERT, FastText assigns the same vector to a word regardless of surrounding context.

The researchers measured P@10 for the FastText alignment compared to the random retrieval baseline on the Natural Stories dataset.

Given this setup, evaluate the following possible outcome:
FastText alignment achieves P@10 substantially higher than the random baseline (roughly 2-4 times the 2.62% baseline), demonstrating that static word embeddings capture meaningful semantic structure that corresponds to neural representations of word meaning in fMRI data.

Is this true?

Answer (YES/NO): YES